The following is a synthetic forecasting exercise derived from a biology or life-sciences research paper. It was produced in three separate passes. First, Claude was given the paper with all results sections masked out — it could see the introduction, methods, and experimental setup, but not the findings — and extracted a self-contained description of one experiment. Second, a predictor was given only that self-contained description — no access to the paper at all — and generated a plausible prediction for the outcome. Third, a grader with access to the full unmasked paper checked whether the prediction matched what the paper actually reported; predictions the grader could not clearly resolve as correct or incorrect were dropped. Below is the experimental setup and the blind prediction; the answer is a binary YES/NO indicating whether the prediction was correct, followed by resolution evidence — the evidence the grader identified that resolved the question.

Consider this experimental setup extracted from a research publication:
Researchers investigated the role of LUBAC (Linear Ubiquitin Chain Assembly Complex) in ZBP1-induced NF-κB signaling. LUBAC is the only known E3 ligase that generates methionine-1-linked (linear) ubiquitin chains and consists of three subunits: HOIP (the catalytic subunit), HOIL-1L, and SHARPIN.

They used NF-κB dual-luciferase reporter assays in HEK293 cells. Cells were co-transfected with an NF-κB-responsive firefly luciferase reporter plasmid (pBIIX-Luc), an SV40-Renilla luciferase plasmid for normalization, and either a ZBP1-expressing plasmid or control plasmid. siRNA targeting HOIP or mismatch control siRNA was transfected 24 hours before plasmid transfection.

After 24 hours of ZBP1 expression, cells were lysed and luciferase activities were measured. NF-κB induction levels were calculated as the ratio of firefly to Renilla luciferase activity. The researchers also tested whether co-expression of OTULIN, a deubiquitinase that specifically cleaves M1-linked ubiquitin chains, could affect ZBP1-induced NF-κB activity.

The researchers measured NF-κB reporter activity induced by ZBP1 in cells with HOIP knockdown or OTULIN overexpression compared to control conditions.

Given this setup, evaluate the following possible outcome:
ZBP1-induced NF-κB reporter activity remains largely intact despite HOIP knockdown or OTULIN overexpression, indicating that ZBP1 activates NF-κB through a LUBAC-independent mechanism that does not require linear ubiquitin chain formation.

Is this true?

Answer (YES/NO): NO